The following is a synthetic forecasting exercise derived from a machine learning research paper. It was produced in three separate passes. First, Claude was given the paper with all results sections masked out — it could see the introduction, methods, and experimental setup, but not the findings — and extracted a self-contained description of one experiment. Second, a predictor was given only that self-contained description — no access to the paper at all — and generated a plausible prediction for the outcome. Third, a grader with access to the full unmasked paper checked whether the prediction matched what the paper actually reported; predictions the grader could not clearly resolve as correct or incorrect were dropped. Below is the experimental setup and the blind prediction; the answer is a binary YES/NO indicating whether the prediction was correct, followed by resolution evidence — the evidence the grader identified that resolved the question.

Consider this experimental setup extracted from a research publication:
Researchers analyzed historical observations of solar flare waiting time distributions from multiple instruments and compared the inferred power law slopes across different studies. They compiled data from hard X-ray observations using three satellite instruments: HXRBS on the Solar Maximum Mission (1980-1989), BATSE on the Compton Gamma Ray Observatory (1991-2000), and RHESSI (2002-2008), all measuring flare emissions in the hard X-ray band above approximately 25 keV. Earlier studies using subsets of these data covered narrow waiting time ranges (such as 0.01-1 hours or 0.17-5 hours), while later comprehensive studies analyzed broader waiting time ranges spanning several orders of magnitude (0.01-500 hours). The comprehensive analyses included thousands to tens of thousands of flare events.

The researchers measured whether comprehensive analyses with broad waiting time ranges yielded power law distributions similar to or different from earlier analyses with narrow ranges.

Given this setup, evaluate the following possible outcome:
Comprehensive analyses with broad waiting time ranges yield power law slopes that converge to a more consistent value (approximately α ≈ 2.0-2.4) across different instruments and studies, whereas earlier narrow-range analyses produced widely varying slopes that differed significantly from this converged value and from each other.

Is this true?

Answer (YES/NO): NO